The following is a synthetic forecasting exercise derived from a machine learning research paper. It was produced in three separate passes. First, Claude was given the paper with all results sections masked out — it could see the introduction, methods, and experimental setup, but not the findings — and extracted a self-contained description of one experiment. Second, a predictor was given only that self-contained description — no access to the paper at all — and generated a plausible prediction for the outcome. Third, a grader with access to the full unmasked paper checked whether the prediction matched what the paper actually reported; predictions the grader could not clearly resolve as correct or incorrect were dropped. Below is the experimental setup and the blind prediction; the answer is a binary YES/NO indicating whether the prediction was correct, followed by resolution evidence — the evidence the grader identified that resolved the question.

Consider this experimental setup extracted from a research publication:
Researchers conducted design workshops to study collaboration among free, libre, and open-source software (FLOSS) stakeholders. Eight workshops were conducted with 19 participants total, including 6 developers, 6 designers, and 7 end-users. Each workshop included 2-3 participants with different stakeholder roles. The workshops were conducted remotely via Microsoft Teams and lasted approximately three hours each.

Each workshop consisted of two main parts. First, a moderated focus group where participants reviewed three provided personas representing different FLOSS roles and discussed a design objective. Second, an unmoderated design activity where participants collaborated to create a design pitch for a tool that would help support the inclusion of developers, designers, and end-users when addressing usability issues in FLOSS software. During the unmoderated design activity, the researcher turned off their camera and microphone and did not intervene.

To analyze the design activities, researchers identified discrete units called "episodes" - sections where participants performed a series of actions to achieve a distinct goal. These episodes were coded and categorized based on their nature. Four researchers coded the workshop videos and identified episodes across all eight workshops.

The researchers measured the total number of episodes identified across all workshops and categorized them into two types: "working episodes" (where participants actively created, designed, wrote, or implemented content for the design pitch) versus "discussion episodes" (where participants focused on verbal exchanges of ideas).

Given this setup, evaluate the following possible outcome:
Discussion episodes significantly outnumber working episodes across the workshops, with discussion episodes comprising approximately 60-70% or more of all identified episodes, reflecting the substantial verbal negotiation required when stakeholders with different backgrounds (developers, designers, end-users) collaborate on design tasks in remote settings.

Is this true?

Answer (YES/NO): YES